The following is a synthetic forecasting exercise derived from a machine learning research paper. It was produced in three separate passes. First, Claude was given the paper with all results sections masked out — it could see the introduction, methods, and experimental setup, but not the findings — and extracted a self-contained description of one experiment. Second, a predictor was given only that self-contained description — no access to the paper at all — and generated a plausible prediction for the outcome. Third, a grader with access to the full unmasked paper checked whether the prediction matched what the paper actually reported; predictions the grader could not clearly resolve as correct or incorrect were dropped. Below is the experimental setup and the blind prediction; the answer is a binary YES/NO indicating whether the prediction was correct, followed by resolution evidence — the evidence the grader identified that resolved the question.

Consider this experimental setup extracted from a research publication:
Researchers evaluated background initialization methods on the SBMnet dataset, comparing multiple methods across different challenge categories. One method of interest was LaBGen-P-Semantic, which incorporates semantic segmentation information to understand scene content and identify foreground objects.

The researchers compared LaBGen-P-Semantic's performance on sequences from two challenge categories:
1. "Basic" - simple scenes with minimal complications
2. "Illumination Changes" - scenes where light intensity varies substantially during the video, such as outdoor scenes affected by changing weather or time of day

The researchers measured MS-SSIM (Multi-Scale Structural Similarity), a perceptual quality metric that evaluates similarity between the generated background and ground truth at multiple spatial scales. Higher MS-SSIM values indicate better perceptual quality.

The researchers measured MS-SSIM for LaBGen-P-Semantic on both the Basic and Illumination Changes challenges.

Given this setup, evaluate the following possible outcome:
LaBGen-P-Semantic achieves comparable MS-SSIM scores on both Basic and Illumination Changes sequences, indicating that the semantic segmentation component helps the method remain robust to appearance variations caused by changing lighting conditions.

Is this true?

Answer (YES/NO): NO